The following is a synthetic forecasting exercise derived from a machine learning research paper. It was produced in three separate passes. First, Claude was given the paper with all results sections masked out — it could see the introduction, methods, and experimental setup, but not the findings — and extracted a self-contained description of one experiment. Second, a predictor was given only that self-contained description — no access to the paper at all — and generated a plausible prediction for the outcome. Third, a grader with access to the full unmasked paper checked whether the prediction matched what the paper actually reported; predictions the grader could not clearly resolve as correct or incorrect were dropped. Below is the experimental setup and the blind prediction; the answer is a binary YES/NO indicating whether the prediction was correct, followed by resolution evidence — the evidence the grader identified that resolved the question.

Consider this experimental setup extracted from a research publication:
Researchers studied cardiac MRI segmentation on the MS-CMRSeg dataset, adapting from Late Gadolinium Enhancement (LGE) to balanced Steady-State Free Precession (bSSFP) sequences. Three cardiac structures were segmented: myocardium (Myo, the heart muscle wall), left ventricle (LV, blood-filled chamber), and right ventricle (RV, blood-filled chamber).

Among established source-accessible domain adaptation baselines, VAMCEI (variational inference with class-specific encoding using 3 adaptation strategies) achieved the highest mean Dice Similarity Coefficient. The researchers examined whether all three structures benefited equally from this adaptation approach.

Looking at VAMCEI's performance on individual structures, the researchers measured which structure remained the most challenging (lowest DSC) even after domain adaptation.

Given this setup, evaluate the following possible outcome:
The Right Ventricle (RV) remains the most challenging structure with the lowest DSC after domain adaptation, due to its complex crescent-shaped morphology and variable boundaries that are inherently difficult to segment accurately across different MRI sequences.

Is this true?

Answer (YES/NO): NO